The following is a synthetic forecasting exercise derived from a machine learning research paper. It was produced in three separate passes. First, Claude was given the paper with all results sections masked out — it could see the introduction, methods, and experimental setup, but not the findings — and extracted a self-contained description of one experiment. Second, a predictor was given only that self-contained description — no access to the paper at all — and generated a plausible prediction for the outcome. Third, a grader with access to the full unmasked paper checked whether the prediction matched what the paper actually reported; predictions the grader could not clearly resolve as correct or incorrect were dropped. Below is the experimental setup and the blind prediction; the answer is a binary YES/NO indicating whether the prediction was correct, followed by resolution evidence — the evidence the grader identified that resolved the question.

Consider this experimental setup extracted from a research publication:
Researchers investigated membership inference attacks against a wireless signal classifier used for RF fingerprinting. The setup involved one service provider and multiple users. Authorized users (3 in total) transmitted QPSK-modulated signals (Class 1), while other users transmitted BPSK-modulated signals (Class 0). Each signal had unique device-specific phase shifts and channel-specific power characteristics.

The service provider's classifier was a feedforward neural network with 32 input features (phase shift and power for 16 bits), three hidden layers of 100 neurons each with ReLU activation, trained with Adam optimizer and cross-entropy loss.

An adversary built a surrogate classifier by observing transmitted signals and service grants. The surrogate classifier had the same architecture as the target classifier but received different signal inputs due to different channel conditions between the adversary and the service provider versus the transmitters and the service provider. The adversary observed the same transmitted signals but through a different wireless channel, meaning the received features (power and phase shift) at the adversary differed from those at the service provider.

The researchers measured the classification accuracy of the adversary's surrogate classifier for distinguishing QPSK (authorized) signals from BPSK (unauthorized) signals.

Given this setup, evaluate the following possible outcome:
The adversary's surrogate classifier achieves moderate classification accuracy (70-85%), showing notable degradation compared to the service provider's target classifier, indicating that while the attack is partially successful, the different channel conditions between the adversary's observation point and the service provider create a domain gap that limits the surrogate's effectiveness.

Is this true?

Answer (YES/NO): NO